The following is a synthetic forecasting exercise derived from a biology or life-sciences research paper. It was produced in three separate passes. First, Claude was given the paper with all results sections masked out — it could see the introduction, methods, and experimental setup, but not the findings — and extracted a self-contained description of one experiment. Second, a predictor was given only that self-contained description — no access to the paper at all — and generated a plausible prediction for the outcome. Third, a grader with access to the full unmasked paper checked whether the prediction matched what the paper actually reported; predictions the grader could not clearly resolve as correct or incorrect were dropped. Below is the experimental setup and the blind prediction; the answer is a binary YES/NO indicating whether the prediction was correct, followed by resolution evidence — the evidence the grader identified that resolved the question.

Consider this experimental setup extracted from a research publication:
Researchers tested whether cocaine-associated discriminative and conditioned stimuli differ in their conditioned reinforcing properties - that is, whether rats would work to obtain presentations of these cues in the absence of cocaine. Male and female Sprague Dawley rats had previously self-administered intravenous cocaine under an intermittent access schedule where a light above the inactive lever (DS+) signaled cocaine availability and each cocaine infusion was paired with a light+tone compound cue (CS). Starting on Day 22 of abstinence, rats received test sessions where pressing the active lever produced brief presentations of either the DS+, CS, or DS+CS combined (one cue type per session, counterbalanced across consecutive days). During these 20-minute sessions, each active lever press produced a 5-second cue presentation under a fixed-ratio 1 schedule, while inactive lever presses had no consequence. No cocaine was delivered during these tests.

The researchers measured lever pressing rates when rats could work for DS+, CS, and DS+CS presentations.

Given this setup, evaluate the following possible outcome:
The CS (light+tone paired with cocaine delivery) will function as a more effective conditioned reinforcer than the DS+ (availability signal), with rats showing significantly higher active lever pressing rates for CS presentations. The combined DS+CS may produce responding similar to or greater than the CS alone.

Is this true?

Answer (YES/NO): NO